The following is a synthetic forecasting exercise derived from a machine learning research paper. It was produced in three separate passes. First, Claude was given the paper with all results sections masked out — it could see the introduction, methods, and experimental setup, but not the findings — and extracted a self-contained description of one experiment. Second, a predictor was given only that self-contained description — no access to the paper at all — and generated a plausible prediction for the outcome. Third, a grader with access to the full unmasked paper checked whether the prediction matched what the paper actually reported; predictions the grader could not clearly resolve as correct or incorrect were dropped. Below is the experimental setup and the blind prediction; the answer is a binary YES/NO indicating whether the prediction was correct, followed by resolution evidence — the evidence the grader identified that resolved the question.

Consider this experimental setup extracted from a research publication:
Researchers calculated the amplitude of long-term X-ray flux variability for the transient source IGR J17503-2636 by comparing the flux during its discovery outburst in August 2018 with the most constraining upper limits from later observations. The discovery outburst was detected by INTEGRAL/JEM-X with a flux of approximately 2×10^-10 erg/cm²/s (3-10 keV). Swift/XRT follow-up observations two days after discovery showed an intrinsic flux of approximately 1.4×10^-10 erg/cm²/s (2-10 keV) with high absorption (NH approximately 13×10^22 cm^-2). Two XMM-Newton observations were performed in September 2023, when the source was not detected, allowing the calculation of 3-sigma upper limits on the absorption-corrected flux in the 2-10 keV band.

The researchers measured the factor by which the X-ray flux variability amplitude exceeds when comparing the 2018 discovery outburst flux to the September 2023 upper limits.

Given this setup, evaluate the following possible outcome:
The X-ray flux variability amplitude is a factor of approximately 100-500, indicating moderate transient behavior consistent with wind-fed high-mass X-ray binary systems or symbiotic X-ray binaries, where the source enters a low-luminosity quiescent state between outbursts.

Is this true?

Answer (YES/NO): NO